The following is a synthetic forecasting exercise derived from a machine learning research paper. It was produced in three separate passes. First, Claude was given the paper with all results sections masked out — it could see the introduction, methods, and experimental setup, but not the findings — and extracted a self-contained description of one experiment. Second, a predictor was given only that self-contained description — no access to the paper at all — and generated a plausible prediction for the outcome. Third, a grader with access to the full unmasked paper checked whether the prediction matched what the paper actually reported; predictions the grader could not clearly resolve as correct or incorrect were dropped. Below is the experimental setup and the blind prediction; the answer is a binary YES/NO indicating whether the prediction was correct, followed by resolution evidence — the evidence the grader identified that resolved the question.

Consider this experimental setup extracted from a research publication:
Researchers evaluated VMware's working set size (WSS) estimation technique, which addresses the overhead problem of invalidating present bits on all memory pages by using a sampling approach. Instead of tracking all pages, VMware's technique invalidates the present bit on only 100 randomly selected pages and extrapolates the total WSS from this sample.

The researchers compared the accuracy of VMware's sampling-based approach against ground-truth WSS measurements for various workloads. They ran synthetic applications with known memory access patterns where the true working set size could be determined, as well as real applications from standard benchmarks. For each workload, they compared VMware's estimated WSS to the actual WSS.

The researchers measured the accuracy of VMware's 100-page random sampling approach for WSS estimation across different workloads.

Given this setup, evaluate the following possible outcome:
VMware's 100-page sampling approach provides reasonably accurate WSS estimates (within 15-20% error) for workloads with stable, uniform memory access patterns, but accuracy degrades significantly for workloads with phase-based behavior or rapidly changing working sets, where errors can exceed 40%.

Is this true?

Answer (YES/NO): NO